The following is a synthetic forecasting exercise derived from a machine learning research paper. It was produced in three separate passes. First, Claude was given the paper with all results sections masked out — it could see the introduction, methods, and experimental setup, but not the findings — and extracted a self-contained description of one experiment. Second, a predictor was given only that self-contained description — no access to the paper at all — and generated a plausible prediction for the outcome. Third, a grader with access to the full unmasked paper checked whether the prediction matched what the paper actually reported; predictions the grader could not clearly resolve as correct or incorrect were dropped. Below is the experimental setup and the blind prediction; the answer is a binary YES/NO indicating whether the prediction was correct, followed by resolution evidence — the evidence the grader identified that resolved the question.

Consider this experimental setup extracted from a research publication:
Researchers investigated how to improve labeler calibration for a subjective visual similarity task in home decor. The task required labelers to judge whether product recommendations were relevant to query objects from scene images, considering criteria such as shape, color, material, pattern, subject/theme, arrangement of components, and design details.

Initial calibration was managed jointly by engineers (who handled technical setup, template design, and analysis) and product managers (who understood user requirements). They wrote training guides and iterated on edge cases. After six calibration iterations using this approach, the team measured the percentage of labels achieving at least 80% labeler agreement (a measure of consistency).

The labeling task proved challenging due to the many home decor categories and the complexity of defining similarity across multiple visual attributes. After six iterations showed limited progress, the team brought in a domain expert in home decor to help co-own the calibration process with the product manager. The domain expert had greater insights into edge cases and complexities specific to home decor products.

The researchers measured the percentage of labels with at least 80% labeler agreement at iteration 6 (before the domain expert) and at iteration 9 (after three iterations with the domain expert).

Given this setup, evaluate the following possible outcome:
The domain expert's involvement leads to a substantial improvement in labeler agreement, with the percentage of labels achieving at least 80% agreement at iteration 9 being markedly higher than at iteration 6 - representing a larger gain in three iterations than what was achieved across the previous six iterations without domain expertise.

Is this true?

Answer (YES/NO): NO